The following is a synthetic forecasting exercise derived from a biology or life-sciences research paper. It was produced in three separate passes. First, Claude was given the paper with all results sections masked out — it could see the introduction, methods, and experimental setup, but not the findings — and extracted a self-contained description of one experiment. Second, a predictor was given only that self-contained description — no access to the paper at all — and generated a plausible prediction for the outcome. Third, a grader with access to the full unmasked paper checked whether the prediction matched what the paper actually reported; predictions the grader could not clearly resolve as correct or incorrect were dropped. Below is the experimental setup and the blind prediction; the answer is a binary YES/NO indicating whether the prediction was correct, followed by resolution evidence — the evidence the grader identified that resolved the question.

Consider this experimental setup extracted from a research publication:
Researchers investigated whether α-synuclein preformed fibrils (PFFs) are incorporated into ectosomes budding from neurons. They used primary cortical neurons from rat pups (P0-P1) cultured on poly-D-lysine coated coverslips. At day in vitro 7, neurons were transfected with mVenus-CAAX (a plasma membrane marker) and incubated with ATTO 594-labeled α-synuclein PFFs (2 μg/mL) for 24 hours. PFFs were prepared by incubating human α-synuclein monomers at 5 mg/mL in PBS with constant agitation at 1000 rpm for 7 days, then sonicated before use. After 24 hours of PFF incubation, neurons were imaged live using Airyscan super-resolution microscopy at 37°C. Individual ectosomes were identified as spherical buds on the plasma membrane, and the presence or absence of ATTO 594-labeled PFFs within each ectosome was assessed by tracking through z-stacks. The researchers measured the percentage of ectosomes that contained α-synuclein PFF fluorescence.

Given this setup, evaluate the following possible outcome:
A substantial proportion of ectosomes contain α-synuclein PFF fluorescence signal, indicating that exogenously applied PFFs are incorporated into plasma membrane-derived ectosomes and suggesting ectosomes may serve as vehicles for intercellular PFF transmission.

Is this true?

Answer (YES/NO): YES